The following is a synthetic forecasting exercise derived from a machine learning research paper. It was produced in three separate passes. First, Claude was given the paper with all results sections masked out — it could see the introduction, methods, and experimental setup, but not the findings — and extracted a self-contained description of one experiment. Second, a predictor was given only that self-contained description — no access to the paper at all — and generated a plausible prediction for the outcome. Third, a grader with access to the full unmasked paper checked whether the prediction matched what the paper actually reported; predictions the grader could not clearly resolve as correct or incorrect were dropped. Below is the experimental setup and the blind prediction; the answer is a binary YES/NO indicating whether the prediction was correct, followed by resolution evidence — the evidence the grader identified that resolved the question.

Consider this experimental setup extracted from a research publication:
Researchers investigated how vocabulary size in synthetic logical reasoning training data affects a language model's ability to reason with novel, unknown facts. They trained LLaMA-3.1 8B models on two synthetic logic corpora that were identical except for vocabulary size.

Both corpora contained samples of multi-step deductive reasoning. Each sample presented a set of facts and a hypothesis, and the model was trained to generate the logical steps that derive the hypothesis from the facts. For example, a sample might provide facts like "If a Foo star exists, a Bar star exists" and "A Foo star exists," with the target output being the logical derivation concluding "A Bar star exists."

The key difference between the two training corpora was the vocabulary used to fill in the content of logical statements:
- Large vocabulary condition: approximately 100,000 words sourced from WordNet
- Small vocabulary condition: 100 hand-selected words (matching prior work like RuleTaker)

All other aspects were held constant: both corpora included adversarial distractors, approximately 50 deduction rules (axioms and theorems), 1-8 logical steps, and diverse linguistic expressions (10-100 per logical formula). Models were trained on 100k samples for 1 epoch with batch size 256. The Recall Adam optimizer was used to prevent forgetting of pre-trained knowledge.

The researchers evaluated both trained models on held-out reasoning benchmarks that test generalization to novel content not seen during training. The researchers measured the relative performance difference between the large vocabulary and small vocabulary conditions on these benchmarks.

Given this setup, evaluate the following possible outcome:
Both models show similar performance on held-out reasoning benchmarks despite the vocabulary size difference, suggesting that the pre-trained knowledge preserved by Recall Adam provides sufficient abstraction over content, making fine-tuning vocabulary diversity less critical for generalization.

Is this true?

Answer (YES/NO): NO